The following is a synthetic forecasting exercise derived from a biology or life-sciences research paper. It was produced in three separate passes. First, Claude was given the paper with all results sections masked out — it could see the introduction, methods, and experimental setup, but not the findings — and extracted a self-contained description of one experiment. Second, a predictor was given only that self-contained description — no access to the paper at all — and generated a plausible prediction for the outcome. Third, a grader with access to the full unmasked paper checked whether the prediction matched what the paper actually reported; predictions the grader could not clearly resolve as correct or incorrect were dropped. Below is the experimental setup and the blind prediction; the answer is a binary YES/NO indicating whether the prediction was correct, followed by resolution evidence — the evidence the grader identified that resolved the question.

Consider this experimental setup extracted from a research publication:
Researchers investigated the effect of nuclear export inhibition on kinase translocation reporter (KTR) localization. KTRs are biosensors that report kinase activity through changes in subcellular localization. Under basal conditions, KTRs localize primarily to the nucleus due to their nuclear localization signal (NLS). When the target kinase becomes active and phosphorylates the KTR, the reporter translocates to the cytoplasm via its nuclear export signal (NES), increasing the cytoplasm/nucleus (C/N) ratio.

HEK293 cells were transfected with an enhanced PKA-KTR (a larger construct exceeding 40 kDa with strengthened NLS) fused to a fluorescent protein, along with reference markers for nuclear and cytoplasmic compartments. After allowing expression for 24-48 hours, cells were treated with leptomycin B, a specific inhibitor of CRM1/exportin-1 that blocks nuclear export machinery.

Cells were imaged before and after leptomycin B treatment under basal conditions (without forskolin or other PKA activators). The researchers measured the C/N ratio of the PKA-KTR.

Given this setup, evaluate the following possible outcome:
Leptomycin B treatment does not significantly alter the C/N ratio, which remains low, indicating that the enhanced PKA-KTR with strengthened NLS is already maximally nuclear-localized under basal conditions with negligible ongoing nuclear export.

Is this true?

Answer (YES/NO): NO